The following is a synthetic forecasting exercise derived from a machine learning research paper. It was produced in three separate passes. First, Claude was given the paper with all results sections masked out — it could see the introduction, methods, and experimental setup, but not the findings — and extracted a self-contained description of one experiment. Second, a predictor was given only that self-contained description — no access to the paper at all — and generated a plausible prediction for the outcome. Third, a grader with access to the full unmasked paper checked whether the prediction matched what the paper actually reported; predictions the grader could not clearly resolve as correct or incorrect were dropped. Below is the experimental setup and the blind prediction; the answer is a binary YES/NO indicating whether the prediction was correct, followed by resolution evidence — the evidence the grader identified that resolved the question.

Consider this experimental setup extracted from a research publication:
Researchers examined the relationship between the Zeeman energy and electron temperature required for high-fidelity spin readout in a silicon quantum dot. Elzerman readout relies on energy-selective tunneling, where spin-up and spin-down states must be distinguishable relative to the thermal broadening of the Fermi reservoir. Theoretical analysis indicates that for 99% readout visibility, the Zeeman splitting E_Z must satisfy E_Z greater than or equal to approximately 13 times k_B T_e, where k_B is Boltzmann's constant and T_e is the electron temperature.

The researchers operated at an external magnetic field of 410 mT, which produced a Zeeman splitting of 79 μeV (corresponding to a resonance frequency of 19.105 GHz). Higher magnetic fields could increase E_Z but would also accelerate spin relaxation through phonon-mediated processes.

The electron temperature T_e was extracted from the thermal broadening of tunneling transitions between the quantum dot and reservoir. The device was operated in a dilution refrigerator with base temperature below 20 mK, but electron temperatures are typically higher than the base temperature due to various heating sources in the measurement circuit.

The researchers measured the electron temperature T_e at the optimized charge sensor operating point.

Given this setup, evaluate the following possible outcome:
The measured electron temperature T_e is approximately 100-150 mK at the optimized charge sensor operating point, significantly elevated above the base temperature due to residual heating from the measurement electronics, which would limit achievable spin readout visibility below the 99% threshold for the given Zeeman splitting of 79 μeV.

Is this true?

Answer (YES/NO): NO